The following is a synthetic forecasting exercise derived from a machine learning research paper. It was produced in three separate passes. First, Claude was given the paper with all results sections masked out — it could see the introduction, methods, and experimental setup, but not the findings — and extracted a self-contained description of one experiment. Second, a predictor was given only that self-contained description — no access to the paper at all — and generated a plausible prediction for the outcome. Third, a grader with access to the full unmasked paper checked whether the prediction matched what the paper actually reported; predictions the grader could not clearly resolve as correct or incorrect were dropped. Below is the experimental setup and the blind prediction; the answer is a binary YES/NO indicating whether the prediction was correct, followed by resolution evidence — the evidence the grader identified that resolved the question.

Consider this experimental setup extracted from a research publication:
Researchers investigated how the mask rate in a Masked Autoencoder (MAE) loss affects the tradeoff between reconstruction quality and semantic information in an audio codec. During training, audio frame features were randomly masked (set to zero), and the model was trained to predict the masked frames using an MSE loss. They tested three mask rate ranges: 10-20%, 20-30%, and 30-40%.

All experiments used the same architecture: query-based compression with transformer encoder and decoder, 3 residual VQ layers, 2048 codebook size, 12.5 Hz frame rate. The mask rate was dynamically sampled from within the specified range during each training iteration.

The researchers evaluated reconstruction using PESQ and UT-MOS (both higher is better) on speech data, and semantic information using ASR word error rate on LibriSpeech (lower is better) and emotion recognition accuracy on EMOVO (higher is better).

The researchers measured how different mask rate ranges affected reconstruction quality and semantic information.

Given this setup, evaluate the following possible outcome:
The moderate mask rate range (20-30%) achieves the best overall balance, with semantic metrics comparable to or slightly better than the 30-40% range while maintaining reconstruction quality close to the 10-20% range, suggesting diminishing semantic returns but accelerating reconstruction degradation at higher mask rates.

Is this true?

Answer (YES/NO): NO